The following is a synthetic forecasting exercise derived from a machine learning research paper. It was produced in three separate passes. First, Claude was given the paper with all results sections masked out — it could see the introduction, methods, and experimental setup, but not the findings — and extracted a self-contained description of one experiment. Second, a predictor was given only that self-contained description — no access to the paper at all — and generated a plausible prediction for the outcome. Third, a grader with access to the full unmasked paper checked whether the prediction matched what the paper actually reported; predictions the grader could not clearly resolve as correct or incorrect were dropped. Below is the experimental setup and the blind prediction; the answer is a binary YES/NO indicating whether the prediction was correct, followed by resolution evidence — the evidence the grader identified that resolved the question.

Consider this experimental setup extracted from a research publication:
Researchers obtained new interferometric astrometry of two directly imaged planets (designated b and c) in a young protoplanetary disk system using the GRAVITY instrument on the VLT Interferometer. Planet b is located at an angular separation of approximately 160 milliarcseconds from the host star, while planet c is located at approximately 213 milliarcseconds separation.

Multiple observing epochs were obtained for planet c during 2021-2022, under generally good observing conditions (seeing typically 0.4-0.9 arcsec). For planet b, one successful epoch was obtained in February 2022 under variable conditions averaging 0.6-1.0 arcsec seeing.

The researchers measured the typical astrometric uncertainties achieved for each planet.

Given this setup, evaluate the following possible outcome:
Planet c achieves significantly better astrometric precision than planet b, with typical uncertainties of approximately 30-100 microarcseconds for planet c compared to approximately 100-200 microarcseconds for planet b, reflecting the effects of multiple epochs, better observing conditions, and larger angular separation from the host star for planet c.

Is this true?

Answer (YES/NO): NO